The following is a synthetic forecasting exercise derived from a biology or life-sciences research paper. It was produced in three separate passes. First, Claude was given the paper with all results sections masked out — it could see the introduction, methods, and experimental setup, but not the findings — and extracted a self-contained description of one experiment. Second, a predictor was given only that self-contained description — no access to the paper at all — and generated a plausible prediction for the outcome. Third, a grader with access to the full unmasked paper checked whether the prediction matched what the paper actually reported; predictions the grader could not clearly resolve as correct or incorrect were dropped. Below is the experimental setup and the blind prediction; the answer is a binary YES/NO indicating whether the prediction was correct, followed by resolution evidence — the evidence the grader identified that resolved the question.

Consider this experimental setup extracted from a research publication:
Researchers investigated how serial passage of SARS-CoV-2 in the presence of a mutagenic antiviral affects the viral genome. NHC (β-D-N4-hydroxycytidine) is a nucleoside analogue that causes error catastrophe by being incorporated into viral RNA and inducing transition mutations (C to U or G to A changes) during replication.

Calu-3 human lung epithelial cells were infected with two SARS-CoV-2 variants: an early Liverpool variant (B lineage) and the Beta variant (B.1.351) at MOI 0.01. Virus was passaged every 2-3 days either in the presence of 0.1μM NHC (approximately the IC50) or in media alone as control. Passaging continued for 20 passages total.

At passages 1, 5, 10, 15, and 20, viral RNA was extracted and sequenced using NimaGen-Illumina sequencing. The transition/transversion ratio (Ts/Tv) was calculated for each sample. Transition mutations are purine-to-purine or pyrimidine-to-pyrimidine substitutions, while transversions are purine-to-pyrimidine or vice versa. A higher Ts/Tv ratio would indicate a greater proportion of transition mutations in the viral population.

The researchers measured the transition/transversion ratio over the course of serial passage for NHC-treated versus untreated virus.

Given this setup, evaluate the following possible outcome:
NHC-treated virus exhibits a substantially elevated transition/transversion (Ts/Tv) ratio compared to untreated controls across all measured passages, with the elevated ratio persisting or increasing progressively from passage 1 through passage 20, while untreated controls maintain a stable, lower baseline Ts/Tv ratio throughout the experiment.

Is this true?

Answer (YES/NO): NO